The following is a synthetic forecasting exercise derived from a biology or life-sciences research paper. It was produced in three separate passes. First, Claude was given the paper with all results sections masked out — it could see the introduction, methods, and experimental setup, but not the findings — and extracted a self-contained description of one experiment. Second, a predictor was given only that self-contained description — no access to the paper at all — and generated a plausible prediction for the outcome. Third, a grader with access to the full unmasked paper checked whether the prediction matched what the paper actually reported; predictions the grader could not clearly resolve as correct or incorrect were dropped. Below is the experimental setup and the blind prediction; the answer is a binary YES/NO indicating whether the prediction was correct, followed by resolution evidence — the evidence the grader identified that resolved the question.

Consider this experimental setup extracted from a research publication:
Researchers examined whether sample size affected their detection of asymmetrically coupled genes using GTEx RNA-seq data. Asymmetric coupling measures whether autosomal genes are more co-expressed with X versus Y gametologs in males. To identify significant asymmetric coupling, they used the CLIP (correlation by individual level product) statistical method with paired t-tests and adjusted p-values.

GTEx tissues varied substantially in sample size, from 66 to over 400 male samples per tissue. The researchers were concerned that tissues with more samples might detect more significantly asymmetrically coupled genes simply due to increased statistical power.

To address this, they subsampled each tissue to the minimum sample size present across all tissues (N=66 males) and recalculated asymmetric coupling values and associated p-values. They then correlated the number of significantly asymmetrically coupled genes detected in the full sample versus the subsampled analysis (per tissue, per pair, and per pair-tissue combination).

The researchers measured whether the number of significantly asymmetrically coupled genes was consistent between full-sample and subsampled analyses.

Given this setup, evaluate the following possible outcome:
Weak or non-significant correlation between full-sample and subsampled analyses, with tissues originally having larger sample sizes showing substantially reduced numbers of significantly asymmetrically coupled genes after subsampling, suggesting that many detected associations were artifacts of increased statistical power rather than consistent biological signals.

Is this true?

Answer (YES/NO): NO